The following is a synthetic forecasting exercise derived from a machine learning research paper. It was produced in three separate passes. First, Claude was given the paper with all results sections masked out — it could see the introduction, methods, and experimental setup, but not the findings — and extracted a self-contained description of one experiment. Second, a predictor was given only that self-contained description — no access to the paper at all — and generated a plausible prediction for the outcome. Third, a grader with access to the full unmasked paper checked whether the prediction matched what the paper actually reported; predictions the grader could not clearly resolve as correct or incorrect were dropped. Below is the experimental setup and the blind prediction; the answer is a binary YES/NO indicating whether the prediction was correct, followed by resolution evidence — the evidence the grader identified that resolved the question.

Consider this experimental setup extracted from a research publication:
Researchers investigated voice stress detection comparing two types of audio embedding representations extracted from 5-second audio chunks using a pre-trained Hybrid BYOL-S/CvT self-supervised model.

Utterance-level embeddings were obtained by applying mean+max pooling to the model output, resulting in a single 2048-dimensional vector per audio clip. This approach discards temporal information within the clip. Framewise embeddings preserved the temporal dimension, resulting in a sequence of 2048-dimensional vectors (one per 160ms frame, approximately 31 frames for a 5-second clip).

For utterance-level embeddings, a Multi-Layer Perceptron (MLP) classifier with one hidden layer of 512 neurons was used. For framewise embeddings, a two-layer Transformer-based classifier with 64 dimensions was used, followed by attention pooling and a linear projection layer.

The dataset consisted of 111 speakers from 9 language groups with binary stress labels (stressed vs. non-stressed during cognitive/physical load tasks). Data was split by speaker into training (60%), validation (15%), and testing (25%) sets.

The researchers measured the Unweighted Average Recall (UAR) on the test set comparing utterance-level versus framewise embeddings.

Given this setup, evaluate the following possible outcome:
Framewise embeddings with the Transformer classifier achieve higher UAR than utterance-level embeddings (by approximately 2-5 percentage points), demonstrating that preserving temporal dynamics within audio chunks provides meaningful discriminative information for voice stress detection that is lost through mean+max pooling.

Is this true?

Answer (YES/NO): NO